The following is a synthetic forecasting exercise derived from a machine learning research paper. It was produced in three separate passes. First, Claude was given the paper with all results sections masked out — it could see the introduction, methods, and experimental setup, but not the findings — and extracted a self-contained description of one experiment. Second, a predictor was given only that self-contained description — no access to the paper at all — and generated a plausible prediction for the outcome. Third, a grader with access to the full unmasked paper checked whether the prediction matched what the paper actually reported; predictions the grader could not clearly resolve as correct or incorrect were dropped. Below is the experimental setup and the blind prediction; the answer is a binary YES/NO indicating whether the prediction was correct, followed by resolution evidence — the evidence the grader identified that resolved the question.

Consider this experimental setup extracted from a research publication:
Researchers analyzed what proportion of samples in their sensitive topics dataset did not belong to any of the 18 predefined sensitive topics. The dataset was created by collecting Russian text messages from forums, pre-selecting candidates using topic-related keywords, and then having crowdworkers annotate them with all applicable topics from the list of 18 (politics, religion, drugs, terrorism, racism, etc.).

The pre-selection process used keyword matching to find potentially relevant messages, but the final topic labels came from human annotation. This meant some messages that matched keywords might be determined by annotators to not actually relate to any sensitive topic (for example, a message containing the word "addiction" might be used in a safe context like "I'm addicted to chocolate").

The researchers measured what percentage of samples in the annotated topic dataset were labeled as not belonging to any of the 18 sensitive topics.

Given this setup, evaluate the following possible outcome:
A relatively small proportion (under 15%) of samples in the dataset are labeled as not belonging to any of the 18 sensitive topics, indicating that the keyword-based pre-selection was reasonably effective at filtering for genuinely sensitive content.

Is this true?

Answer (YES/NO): YES